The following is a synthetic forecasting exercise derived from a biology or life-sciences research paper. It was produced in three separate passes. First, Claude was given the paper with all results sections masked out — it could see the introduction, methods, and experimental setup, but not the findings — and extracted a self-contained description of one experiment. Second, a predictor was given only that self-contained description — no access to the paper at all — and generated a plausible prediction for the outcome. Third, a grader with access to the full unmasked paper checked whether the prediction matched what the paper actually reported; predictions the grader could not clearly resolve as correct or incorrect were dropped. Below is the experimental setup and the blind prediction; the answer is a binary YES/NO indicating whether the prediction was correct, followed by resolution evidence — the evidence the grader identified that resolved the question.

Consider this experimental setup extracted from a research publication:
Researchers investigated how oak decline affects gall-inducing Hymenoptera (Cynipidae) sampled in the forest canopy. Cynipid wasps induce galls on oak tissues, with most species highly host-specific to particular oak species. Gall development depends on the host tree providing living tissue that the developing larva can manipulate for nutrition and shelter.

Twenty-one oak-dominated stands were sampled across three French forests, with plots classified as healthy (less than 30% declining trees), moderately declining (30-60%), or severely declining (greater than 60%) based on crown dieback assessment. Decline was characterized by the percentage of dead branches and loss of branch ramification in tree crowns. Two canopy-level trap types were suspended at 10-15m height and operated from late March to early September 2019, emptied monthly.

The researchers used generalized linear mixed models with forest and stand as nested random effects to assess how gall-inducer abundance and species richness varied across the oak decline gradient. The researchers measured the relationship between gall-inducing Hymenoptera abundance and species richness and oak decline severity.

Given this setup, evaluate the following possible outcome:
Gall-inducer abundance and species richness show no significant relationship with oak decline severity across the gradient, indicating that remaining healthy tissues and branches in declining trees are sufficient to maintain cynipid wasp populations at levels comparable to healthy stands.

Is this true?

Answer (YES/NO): NO